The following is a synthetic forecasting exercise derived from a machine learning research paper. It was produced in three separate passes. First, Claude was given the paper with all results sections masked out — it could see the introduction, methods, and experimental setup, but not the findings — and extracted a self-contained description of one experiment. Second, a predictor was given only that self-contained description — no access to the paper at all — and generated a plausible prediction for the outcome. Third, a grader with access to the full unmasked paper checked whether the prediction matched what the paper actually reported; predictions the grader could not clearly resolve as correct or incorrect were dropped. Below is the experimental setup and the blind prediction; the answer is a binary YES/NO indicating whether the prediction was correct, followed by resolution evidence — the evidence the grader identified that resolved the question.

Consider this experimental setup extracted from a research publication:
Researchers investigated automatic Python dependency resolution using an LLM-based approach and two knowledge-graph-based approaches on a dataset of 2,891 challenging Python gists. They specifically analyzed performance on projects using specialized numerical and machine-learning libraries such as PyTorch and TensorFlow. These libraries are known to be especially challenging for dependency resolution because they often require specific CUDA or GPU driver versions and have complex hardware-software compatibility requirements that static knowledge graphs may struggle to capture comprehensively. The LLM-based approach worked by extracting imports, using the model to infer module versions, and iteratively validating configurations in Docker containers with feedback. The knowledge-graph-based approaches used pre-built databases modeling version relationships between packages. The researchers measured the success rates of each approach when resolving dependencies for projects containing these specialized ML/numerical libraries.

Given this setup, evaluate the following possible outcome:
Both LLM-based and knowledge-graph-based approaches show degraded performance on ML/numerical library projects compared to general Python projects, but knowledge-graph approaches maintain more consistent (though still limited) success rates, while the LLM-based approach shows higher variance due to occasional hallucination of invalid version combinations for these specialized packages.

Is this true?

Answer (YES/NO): NO